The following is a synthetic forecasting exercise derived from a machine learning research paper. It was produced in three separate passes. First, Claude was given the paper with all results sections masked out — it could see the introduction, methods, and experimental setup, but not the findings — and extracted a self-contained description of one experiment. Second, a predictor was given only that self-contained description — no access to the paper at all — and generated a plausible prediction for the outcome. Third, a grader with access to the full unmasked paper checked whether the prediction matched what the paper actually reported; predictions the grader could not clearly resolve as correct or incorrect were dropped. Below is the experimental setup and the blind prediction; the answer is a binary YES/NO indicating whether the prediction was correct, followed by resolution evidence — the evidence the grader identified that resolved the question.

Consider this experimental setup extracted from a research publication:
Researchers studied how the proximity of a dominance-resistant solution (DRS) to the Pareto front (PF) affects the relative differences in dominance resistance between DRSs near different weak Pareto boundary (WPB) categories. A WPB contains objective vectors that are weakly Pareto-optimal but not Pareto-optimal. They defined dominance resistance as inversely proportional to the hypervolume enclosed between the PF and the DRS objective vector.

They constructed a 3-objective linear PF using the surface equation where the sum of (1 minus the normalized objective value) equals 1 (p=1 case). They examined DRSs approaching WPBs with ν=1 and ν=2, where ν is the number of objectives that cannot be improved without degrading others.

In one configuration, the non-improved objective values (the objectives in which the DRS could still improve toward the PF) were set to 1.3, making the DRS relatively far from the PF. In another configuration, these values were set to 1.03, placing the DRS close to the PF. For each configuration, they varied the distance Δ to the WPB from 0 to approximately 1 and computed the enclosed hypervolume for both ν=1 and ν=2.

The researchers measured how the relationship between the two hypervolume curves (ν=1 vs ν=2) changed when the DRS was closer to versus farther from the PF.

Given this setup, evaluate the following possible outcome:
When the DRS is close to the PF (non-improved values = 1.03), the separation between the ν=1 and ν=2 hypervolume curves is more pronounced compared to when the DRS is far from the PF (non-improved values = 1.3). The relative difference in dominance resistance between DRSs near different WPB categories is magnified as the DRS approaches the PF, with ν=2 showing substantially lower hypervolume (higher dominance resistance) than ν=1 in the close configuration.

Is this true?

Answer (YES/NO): NO